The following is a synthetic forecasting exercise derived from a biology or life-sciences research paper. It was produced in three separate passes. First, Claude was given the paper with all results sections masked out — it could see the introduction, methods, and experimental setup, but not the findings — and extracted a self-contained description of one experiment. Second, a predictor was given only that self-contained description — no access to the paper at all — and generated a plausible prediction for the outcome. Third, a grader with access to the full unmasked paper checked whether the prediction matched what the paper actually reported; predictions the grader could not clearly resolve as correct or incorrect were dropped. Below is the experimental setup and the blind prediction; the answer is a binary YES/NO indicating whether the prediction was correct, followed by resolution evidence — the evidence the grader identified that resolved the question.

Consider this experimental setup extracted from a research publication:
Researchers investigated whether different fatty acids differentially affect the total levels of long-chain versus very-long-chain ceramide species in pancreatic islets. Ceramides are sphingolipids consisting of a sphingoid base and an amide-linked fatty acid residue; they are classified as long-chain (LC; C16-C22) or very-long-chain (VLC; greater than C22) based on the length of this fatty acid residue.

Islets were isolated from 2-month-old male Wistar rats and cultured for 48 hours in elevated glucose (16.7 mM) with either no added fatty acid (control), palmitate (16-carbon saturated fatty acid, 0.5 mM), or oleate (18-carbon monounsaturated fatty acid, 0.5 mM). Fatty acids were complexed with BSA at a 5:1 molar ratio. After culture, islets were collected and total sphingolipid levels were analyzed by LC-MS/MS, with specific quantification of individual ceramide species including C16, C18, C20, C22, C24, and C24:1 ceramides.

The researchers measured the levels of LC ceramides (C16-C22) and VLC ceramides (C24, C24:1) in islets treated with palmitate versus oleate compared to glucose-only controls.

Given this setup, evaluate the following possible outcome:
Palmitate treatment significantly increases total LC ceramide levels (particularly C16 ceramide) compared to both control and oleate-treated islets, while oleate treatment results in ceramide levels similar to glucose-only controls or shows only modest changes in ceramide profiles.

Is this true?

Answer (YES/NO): NO